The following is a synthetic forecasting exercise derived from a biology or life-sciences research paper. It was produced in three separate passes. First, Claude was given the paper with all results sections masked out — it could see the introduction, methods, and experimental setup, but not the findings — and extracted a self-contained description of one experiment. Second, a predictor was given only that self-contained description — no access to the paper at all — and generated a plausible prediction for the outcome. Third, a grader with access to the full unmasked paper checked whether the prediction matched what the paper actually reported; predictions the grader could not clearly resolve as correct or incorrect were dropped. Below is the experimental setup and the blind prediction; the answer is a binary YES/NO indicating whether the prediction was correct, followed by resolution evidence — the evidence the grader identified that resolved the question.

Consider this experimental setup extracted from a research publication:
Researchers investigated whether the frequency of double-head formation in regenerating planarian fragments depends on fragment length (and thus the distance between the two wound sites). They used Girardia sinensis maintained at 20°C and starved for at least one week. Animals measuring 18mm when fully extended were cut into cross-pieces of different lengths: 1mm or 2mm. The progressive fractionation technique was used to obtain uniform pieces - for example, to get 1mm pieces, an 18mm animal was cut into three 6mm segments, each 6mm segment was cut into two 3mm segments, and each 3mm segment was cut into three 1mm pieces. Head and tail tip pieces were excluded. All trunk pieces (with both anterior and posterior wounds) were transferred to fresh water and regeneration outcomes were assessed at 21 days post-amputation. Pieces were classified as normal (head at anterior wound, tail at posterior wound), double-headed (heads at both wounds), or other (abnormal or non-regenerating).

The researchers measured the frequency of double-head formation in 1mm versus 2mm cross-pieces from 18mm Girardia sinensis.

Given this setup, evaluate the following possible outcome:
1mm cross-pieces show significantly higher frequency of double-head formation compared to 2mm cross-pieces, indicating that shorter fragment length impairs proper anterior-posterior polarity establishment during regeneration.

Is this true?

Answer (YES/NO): YES